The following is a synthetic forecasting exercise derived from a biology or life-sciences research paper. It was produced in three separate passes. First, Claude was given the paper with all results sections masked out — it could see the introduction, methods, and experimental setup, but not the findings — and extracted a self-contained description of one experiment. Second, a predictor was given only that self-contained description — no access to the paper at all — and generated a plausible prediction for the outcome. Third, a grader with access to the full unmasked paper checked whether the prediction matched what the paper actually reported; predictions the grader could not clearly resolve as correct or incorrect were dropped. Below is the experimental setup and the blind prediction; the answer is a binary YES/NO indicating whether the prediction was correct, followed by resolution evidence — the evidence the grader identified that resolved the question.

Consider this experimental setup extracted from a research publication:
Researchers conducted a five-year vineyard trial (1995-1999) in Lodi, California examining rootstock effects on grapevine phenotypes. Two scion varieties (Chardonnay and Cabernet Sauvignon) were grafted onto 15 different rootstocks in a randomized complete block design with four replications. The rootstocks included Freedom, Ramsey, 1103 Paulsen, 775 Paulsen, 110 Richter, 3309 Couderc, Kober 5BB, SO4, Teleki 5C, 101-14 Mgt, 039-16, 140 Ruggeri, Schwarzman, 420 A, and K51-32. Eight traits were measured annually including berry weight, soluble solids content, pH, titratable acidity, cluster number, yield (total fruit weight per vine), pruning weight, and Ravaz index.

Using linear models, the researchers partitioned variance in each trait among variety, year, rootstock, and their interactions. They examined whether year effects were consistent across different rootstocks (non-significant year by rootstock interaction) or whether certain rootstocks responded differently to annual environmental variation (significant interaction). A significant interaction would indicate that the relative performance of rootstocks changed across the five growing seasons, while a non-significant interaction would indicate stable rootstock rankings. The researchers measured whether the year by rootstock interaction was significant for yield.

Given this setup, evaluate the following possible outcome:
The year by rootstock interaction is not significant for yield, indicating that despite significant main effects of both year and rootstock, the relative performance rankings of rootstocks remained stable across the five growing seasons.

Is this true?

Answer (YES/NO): YES